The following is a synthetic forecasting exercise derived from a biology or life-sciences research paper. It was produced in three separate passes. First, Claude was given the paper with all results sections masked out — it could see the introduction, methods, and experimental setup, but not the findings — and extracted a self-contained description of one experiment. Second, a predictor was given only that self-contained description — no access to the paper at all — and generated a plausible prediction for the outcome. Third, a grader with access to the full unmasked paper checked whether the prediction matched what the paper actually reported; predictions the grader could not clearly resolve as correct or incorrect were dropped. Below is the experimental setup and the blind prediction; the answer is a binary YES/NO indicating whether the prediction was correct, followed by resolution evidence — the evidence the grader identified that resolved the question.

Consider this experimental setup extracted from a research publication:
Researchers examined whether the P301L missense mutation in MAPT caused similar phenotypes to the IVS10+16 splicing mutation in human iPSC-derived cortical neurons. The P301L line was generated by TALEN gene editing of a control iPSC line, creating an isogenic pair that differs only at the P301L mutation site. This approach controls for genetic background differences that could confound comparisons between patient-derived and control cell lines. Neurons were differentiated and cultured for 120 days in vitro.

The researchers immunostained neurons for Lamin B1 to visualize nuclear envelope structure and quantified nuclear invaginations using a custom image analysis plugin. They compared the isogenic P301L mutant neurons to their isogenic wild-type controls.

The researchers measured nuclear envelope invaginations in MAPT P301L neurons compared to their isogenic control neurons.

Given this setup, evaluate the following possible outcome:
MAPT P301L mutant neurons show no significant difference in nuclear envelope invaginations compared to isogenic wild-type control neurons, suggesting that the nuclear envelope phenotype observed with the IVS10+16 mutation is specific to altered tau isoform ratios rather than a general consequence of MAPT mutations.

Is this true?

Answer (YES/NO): NO